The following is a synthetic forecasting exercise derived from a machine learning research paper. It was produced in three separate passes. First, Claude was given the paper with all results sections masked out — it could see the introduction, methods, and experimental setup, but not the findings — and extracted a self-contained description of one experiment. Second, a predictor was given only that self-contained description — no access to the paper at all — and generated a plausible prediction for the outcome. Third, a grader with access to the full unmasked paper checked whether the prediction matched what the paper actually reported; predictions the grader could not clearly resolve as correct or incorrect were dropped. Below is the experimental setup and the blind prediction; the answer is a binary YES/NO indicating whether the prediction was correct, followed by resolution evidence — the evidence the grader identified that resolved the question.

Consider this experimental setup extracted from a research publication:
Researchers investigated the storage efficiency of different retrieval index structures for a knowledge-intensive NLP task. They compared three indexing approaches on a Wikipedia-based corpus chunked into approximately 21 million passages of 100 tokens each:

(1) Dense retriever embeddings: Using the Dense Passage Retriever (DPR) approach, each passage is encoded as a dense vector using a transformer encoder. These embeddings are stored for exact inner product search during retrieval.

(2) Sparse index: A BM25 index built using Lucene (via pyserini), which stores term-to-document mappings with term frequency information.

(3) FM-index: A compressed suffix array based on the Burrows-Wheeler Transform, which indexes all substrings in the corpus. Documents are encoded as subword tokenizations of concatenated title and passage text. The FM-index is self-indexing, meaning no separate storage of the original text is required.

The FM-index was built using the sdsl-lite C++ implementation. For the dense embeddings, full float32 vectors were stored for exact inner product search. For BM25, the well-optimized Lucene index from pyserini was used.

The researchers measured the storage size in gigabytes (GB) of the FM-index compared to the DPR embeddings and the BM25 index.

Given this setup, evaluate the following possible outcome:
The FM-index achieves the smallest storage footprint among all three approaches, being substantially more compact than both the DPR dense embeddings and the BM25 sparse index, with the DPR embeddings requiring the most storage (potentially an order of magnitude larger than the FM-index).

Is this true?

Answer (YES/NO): YES